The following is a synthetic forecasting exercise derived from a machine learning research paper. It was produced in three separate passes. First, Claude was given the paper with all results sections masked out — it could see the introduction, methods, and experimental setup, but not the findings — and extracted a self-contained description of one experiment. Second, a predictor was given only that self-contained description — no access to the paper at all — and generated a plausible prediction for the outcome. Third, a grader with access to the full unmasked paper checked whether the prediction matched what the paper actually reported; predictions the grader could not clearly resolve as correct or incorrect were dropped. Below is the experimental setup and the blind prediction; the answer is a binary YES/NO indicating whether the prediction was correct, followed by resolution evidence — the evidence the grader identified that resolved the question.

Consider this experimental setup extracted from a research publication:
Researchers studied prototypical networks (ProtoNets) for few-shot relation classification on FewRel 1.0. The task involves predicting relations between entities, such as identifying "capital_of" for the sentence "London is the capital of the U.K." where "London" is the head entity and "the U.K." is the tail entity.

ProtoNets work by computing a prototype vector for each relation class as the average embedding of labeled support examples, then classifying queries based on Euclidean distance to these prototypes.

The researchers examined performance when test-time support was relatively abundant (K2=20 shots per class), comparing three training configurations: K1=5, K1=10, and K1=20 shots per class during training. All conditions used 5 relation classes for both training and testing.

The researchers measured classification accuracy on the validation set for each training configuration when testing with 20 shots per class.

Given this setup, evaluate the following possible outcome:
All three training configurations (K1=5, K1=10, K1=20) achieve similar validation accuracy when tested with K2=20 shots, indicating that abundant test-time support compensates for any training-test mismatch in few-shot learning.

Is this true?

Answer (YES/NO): NO